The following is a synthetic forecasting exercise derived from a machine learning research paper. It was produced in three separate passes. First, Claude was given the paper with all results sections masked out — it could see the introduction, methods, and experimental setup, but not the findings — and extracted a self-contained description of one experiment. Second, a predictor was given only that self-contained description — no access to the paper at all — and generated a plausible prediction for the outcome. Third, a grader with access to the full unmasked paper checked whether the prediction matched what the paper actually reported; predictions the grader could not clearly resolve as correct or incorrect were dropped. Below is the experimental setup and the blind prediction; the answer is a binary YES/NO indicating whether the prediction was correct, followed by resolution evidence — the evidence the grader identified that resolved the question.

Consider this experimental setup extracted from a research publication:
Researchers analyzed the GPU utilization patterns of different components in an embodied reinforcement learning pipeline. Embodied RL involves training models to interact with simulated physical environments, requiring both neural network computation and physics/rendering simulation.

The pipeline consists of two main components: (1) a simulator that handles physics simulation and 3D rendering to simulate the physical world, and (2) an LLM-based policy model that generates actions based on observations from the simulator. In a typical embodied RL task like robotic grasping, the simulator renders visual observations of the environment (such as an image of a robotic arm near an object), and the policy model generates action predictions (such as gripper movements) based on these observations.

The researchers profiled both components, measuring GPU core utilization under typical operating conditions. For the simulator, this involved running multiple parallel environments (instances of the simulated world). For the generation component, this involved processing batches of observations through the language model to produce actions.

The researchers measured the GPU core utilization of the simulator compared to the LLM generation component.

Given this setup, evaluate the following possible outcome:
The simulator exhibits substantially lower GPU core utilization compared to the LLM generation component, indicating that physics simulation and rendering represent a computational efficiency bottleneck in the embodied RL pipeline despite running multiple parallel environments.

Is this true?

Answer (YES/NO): YES